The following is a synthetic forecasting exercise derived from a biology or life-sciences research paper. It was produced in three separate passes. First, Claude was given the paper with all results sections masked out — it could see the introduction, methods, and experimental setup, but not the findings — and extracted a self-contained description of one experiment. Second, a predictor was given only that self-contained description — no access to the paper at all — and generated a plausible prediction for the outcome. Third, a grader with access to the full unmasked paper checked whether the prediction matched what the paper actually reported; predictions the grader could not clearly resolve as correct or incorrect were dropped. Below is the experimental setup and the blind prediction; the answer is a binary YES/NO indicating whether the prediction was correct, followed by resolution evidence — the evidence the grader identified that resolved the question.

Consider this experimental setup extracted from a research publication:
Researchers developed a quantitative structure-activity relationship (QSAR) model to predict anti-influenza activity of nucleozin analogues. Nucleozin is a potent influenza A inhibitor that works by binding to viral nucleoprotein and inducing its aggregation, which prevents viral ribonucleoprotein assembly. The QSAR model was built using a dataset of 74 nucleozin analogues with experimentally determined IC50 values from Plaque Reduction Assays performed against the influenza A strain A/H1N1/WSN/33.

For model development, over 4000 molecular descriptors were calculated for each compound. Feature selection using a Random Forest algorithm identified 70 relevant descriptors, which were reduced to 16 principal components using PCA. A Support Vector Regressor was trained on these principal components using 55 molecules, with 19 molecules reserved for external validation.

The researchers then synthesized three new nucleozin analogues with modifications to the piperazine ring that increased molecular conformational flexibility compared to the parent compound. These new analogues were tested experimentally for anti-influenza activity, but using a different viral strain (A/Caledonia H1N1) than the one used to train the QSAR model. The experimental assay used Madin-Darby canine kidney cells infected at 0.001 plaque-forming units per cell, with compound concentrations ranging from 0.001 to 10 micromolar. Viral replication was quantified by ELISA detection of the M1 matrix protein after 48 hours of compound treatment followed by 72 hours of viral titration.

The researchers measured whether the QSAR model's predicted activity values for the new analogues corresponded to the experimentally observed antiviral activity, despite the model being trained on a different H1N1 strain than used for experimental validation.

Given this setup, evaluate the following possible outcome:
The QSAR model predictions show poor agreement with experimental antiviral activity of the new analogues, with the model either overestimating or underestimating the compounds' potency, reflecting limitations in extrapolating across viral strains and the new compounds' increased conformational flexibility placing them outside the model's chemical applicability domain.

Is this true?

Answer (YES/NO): NO